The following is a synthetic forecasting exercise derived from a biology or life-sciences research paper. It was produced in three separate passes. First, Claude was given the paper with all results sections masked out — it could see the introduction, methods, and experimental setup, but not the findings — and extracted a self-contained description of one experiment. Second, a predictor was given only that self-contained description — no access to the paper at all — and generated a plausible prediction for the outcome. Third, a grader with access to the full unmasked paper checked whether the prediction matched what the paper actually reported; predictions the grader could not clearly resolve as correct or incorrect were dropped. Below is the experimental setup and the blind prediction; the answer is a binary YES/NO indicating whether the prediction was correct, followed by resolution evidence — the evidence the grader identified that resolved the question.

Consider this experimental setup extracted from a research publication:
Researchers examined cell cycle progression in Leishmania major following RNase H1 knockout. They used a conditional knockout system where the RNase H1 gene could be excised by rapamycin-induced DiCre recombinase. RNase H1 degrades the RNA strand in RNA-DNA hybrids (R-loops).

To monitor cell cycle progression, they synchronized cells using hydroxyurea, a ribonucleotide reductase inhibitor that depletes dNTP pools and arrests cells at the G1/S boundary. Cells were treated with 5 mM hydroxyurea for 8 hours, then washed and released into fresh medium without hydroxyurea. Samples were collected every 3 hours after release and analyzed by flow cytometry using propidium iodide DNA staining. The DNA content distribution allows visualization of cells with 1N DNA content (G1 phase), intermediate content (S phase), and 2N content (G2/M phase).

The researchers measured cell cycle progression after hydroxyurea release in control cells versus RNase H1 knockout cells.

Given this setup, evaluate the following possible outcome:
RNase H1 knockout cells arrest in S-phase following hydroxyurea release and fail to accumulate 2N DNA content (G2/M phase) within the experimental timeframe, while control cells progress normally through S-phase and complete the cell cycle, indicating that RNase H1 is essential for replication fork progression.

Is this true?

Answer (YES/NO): NO